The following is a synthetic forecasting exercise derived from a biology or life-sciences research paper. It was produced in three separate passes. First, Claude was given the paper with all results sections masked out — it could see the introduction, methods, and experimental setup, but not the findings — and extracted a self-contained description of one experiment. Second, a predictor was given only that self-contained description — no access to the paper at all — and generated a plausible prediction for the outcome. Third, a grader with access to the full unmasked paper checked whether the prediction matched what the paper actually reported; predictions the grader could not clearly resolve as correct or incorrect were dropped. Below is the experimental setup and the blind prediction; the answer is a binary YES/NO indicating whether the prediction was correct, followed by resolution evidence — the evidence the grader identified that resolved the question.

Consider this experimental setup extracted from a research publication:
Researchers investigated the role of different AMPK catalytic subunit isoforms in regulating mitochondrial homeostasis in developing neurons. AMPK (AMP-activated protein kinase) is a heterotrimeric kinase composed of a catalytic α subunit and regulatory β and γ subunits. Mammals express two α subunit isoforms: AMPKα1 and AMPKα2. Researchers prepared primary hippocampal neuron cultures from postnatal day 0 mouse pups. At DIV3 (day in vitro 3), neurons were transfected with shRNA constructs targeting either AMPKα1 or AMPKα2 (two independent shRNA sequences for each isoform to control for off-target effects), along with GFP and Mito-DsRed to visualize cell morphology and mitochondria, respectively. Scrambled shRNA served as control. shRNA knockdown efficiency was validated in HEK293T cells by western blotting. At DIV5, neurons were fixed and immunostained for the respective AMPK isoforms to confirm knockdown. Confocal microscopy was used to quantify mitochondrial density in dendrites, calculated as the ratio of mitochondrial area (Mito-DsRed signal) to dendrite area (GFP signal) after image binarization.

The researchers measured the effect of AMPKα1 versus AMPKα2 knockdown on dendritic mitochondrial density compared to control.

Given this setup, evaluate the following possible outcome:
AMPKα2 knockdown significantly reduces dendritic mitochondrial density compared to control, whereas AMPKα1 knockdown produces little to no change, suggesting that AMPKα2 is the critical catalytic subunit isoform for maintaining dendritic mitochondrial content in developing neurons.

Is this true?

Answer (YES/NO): NO